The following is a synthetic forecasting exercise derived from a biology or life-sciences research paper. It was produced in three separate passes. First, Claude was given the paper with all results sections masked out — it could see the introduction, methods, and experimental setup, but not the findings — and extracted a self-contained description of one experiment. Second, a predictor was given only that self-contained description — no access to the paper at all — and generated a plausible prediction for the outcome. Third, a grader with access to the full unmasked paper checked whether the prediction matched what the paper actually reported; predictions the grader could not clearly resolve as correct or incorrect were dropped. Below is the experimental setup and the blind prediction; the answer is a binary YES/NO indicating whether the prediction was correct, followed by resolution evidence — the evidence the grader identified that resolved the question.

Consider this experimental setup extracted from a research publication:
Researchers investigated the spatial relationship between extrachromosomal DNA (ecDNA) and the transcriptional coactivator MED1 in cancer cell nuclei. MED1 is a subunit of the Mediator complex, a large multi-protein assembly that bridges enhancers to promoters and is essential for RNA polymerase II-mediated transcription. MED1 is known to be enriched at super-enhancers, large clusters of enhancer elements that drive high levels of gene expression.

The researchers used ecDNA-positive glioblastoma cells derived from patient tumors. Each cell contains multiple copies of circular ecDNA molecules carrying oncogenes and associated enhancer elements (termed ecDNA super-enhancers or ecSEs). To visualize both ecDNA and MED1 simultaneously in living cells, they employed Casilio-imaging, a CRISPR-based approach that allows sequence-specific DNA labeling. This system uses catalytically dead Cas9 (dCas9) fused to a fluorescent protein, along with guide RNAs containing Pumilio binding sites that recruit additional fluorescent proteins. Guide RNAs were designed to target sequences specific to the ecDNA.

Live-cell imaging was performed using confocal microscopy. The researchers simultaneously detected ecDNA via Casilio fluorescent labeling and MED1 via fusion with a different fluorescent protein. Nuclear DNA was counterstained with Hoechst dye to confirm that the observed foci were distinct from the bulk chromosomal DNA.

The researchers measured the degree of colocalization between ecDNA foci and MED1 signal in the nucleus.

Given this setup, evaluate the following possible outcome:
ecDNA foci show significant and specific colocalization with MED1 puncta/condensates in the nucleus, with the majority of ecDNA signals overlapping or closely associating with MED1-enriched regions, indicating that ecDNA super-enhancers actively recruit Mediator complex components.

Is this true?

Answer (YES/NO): YES